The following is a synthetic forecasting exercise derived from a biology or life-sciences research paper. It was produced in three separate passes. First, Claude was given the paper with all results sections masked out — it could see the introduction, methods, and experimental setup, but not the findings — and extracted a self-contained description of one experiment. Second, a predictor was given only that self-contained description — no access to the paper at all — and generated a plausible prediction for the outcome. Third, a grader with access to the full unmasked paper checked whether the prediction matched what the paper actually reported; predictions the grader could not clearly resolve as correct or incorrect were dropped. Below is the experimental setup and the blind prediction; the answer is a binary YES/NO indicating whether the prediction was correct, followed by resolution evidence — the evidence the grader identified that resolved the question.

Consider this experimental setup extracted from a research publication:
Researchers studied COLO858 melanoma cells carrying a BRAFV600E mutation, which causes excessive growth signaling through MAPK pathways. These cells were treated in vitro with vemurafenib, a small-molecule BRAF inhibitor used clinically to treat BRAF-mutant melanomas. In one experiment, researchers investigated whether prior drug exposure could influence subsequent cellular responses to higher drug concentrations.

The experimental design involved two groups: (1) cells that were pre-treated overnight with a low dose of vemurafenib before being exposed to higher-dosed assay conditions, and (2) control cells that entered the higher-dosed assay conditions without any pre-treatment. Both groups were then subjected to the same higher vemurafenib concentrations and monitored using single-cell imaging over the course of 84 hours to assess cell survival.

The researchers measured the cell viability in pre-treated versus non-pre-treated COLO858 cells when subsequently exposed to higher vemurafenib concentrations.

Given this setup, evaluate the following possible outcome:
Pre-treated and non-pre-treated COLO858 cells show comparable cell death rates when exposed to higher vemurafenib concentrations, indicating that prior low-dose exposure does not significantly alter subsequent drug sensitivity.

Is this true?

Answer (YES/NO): NO